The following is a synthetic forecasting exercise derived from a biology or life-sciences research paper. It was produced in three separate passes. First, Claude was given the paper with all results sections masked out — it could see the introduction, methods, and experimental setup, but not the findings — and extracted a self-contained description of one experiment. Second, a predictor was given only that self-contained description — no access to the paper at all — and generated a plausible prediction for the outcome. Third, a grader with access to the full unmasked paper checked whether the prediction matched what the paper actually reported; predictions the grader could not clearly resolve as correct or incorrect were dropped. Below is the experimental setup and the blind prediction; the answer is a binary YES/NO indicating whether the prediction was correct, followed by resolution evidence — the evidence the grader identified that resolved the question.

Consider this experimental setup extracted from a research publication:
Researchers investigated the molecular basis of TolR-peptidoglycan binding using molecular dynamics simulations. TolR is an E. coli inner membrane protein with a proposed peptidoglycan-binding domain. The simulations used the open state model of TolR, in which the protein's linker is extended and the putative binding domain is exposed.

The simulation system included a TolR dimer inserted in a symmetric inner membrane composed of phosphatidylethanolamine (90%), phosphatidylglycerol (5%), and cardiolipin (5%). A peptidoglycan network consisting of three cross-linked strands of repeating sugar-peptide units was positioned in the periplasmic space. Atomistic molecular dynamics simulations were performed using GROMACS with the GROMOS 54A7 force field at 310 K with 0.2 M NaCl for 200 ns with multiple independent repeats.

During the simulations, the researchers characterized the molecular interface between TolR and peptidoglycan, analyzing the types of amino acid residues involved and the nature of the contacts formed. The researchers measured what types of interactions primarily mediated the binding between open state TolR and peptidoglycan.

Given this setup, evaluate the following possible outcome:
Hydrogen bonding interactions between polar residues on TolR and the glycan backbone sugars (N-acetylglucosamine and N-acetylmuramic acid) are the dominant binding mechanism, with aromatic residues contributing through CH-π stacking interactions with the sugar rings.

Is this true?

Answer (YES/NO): NO